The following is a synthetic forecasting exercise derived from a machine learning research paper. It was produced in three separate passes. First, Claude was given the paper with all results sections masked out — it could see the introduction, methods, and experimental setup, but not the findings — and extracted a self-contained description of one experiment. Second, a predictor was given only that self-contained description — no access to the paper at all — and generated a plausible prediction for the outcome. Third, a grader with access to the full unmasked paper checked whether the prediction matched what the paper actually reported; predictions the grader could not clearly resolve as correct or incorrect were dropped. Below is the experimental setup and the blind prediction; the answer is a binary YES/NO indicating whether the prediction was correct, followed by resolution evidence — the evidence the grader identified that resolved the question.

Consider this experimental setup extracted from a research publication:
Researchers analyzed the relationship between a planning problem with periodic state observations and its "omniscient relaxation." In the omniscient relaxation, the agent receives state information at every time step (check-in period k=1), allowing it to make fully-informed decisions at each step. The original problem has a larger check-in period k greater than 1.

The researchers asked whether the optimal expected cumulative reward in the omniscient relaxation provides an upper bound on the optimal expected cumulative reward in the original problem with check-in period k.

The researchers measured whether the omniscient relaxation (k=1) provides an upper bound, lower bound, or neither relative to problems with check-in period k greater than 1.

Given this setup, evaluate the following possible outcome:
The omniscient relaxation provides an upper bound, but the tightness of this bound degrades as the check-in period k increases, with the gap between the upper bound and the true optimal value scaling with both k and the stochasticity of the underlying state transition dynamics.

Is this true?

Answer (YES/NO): NO